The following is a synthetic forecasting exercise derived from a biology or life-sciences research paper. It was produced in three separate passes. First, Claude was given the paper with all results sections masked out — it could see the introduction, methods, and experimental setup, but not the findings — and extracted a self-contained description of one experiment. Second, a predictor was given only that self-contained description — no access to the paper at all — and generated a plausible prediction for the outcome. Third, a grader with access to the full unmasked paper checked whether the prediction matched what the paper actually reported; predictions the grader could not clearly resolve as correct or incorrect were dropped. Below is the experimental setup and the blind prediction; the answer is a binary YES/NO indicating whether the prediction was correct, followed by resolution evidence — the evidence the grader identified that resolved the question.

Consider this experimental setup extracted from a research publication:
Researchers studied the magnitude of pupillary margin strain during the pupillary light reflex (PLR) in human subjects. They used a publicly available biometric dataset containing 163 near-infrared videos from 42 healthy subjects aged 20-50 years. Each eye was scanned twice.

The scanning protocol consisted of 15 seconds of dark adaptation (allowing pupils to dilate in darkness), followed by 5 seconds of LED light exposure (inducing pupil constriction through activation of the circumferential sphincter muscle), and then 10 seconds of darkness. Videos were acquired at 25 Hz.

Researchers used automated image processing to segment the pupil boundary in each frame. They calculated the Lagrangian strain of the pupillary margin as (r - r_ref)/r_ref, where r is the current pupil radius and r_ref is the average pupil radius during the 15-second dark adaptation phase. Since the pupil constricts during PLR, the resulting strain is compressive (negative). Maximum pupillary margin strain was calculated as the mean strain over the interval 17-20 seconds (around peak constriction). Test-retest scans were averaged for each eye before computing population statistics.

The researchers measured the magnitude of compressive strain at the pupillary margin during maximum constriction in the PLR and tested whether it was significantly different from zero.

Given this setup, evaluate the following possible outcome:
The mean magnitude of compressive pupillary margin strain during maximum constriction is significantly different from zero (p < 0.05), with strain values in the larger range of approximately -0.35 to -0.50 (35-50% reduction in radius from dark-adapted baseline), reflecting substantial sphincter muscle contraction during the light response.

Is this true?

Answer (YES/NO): YES